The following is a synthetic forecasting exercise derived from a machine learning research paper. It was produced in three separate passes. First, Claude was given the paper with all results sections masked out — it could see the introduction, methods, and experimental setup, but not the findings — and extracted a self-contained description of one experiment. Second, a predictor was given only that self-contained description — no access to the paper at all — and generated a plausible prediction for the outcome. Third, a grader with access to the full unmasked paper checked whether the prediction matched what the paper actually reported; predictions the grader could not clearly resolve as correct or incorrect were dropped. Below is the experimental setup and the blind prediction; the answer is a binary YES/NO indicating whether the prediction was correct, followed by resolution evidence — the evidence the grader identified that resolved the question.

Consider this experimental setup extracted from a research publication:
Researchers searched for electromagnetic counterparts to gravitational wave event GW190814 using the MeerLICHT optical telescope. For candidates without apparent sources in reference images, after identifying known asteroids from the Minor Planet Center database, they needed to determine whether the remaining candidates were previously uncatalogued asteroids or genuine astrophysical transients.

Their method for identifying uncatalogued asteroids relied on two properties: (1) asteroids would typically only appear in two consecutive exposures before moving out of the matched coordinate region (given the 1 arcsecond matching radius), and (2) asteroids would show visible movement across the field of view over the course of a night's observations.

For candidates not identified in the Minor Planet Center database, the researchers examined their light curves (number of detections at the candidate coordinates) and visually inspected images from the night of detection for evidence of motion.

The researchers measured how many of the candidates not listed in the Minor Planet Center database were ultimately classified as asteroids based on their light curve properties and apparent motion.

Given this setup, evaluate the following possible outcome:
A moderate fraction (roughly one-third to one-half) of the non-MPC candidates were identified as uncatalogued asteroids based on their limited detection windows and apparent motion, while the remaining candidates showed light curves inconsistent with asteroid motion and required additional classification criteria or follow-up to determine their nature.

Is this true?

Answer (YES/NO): NO